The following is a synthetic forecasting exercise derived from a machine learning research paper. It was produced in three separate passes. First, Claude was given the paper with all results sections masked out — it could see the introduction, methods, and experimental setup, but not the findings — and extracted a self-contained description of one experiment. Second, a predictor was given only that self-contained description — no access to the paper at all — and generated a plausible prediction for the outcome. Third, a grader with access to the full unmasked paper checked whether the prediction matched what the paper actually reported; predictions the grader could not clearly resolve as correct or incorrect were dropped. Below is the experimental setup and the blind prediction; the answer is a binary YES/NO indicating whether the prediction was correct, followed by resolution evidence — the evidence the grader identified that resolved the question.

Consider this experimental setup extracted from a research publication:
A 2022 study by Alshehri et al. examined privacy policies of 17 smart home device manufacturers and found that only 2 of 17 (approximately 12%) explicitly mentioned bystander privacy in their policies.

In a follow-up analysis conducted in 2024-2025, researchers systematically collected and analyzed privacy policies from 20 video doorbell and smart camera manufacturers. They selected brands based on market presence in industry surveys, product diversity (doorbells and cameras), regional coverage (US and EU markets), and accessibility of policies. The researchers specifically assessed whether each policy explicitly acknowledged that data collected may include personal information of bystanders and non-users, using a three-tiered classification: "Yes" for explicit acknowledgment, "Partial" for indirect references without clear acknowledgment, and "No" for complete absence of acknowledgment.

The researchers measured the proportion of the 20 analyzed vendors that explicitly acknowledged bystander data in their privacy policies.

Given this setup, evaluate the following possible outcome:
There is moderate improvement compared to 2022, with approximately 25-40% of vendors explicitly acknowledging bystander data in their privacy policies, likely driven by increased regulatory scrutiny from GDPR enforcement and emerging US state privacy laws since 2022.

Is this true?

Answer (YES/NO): NO